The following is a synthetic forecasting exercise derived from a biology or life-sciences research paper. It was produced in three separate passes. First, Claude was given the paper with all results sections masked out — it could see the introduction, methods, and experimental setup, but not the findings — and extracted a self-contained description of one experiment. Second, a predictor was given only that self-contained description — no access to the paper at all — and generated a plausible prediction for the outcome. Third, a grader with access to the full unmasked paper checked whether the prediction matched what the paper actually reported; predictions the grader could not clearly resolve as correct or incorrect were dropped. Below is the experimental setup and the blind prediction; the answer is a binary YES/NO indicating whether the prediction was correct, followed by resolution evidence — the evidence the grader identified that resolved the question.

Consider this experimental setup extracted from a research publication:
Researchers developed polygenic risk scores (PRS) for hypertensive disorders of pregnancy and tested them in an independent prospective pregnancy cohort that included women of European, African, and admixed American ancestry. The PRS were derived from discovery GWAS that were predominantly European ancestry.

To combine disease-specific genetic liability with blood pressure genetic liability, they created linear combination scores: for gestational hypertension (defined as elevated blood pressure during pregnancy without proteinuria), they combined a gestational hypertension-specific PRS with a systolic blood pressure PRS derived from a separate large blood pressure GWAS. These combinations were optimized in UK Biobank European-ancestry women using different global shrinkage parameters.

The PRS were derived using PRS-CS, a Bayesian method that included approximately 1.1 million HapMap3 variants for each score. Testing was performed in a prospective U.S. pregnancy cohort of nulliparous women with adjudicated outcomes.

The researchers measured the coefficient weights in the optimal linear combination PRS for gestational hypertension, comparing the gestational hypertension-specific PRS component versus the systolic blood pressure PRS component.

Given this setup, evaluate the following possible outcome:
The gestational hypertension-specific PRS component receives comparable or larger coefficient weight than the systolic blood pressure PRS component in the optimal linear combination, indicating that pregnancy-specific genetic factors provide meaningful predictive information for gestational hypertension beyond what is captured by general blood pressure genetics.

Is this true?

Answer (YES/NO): NO